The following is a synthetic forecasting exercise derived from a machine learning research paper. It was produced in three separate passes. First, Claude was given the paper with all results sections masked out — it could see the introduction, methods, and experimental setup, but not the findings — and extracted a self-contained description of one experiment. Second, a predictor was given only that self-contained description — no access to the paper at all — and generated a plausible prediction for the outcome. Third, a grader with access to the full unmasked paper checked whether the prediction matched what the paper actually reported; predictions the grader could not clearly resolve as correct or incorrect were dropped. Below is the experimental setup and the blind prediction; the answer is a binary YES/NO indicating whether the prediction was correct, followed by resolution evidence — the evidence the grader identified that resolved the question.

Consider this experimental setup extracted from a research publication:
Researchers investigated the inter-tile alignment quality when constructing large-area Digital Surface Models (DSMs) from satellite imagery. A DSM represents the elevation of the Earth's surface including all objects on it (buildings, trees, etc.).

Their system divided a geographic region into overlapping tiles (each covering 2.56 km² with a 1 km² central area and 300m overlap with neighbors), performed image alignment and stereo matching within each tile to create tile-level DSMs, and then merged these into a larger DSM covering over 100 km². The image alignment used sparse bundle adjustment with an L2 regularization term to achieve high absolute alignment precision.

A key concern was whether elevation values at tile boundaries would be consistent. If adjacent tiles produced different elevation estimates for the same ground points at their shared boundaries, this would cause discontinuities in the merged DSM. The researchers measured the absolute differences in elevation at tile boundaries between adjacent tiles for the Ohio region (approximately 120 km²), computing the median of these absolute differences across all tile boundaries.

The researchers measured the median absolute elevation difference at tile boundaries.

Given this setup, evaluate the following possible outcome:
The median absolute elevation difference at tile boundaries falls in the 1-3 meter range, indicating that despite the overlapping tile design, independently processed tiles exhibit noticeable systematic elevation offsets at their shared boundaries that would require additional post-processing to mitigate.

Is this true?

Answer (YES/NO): NO